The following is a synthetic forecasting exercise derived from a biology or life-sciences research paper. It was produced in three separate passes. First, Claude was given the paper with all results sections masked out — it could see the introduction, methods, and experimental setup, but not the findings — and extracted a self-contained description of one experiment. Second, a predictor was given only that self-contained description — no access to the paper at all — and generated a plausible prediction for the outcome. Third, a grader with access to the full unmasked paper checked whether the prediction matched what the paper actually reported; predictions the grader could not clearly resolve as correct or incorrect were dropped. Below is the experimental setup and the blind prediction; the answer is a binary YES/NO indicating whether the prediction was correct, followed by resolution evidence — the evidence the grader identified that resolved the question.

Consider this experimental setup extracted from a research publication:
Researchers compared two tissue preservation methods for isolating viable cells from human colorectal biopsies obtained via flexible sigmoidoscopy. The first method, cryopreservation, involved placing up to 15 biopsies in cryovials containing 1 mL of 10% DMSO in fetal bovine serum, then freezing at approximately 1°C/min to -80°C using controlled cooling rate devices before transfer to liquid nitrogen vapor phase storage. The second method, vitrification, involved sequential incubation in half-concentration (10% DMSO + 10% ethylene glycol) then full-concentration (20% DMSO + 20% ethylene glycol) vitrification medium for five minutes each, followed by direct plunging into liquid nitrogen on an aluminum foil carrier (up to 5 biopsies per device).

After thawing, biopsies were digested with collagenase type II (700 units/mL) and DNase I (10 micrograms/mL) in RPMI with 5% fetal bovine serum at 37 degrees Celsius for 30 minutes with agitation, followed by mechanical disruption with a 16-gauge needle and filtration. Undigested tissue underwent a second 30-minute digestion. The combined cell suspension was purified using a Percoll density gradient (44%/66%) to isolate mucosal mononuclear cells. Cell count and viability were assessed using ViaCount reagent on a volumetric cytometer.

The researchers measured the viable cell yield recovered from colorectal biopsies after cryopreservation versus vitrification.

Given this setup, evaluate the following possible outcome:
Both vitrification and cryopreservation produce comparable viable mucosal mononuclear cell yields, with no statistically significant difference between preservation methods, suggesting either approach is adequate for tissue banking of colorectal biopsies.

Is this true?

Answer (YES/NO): NO